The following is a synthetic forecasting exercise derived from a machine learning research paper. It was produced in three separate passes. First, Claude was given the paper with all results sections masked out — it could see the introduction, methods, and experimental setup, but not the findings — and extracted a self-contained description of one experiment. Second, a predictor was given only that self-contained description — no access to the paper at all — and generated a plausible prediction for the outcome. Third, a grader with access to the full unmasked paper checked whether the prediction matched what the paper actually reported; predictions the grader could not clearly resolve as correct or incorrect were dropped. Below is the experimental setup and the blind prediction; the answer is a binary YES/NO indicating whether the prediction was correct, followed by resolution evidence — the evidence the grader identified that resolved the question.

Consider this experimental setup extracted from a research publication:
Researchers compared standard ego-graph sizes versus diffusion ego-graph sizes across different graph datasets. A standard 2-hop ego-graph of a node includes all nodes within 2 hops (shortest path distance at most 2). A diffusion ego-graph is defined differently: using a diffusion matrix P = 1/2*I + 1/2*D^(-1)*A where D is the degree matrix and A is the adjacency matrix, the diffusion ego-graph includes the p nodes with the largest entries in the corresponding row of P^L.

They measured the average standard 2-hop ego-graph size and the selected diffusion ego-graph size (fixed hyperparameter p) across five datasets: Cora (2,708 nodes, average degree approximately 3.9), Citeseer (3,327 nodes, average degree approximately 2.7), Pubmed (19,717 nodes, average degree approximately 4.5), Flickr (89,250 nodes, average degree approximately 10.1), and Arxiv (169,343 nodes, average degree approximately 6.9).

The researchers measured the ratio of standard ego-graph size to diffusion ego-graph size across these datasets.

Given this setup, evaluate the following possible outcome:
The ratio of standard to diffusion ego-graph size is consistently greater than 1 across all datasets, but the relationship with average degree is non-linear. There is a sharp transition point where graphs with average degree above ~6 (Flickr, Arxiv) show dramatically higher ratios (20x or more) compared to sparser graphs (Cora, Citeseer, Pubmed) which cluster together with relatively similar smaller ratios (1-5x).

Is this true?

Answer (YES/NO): YES